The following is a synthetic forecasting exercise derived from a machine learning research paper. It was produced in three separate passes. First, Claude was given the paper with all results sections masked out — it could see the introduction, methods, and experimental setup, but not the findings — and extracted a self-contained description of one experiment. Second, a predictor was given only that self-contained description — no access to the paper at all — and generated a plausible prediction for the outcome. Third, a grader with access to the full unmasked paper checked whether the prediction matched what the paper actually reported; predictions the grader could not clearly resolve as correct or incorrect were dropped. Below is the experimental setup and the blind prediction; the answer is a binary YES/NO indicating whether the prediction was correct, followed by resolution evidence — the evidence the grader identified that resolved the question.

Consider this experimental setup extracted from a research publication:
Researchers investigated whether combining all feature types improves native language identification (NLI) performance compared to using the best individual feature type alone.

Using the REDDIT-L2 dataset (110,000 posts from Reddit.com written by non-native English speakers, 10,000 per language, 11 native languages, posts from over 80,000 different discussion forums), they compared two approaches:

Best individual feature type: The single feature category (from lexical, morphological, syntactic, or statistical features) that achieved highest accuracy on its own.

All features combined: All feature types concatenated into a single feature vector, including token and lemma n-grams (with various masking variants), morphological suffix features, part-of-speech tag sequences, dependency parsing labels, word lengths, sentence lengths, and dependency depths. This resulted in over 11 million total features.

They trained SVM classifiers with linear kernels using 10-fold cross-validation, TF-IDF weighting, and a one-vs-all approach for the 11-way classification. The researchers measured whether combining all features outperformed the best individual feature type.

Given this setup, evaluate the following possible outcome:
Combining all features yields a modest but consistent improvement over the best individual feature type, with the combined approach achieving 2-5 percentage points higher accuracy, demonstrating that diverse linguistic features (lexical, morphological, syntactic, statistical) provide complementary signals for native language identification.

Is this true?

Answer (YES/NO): NO